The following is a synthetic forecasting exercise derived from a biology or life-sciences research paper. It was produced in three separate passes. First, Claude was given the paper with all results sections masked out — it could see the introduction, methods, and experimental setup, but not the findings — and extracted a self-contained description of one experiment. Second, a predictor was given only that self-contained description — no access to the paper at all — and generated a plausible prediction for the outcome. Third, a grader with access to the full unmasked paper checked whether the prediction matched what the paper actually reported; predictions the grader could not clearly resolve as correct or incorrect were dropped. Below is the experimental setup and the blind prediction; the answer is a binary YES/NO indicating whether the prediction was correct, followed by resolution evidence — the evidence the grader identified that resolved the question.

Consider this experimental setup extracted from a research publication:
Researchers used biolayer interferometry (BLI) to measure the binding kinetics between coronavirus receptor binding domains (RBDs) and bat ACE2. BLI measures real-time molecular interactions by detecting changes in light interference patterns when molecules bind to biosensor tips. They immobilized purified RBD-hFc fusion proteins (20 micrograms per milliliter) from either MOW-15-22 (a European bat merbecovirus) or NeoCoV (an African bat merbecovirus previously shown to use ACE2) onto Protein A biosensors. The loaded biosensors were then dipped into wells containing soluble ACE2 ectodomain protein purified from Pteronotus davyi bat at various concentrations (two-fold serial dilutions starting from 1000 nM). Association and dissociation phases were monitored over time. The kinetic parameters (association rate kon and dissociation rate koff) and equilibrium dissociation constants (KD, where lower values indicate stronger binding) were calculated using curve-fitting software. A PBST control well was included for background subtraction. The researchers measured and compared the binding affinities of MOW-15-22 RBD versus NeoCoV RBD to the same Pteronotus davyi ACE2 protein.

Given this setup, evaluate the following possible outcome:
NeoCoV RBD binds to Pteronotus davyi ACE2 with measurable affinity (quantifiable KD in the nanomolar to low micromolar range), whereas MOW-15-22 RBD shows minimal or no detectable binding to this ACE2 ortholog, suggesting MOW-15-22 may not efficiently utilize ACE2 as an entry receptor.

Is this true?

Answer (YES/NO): NO